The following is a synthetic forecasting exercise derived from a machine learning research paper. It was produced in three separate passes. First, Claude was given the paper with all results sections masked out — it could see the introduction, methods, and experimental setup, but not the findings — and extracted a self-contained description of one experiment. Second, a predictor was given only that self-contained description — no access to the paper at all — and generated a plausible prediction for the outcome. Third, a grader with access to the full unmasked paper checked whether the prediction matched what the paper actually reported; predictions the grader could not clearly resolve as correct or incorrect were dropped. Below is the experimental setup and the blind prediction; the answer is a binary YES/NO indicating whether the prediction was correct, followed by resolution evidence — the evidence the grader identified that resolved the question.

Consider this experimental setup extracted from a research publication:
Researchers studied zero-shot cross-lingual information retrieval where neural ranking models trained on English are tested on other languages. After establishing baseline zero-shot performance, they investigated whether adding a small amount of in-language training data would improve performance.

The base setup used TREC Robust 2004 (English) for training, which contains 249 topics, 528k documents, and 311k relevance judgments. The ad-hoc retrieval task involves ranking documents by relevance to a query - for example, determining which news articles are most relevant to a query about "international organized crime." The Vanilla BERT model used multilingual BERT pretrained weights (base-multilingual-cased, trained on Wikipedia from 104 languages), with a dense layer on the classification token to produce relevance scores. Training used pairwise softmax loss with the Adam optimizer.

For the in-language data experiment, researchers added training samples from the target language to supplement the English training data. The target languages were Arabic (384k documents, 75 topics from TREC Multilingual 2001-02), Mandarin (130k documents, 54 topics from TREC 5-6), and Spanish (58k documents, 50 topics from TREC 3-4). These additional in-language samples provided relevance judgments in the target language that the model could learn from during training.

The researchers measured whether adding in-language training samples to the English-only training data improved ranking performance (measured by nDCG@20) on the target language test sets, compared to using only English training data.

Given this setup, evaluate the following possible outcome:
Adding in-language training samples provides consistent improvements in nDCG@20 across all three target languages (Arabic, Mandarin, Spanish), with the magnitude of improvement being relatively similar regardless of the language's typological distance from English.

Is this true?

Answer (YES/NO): NO